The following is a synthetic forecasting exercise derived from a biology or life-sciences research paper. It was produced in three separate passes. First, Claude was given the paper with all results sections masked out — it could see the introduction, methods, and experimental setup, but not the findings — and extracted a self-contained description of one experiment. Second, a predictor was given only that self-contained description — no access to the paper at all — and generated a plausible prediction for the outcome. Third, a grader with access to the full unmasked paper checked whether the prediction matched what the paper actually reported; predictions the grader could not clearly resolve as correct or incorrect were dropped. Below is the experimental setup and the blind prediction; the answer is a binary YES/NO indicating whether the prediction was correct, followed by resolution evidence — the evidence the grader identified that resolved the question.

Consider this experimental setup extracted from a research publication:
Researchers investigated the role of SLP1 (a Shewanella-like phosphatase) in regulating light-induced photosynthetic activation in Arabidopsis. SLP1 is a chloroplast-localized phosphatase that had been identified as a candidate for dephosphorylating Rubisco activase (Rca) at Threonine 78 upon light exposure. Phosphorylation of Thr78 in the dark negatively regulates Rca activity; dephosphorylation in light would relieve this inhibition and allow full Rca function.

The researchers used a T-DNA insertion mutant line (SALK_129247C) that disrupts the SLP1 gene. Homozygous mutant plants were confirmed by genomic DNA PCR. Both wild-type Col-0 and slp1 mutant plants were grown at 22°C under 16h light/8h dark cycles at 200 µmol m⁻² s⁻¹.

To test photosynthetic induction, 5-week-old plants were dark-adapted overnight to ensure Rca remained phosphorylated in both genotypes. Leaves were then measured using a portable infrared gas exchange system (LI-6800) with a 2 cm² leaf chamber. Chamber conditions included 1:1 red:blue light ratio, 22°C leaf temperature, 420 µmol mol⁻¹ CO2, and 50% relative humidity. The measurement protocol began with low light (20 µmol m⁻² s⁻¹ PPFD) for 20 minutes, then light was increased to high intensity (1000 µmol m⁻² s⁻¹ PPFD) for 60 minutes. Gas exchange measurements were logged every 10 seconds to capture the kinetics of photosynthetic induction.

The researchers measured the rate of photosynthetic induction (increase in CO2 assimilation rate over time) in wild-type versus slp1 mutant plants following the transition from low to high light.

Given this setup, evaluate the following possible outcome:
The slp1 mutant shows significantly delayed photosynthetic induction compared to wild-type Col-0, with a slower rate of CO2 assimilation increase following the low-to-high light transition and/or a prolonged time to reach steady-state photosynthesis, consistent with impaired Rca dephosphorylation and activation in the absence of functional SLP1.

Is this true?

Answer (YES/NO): NO